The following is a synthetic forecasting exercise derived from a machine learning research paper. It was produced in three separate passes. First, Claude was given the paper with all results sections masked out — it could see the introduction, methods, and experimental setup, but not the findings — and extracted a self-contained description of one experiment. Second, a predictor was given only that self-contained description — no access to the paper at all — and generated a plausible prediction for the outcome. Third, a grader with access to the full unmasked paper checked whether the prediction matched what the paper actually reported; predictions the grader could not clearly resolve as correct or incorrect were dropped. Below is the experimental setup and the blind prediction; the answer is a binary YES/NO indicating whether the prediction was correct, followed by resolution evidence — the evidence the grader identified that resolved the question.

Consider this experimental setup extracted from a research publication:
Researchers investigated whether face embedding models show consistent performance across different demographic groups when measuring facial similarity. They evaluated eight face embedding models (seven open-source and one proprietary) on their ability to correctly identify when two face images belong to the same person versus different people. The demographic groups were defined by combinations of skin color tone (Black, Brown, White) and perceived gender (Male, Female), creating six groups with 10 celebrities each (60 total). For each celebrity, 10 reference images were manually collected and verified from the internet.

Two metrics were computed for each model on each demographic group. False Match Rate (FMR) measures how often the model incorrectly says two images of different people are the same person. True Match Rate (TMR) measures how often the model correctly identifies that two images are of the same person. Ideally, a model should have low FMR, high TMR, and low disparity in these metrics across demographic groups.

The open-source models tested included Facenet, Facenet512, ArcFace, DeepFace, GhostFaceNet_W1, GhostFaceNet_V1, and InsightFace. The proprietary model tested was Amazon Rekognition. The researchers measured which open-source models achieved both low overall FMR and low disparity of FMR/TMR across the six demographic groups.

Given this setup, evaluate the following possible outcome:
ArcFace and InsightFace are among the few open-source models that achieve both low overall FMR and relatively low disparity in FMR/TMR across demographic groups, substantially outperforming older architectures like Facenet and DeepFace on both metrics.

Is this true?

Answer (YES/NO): NO